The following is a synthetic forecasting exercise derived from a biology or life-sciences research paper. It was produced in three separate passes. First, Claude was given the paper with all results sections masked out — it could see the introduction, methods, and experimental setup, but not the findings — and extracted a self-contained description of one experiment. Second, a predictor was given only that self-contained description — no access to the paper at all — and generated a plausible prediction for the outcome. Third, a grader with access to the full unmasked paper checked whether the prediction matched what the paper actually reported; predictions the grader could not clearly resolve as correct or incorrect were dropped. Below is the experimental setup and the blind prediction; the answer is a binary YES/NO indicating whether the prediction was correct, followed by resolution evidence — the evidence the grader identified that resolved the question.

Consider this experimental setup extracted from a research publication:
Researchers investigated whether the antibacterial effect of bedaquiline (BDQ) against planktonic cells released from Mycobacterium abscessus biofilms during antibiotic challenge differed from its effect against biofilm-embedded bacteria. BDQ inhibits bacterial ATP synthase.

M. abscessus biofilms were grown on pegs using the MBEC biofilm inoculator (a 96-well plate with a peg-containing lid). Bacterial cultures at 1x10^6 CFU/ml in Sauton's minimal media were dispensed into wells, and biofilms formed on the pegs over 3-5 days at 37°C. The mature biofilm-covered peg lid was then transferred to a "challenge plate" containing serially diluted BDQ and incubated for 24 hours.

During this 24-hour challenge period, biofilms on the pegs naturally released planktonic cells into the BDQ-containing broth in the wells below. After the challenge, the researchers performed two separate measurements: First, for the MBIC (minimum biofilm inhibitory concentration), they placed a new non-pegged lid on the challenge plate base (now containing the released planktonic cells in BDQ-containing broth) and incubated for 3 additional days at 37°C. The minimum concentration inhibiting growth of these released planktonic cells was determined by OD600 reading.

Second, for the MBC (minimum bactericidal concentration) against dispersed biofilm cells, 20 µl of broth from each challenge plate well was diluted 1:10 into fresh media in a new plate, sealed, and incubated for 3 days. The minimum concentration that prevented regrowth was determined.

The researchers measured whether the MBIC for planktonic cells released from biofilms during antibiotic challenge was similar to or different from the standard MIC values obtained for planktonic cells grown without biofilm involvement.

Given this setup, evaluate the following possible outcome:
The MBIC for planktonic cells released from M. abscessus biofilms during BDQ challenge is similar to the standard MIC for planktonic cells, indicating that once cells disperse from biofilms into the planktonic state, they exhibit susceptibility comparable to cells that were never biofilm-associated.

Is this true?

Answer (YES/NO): NO